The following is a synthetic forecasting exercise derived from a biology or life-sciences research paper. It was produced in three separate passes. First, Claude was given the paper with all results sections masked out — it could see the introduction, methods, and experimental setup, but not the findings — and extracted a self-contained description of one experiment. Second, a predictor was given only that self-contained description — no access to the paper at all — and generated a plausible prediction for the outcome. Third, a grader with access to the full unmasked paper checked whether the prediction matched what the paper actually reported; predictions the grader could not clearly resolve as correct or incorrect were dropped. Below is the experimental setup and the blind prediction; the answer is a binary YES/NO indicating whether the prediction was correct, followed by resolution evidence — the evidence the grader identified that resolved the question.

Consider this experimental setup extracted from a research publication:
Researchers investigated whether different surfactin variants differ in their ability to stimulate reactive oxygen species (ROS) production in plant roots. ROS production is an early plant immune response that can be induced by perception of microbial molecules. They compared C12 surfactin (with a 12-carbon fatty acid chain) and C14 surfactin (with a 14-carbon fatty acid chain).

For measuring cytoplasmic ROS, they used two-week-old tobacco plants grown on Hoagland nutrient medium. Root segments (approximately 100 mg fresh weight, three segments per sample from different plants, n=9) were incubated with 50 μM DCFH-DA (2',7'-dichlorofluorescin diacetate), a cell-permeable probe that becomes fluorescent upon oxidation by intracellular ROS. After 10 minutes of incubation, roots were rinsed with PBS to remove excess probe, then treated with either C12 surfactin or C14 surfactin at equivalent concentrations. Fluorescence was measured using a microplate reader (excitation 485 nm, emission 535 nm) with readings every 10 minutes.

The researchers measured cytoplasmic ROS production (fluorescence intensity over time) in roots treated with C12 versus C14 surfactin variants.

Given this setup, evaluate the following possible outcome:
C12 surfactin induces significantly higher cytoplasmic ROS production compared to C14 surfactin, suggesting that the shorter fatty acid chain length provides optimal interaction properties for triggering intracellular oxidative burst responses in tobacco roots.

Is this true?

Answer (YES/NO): NO